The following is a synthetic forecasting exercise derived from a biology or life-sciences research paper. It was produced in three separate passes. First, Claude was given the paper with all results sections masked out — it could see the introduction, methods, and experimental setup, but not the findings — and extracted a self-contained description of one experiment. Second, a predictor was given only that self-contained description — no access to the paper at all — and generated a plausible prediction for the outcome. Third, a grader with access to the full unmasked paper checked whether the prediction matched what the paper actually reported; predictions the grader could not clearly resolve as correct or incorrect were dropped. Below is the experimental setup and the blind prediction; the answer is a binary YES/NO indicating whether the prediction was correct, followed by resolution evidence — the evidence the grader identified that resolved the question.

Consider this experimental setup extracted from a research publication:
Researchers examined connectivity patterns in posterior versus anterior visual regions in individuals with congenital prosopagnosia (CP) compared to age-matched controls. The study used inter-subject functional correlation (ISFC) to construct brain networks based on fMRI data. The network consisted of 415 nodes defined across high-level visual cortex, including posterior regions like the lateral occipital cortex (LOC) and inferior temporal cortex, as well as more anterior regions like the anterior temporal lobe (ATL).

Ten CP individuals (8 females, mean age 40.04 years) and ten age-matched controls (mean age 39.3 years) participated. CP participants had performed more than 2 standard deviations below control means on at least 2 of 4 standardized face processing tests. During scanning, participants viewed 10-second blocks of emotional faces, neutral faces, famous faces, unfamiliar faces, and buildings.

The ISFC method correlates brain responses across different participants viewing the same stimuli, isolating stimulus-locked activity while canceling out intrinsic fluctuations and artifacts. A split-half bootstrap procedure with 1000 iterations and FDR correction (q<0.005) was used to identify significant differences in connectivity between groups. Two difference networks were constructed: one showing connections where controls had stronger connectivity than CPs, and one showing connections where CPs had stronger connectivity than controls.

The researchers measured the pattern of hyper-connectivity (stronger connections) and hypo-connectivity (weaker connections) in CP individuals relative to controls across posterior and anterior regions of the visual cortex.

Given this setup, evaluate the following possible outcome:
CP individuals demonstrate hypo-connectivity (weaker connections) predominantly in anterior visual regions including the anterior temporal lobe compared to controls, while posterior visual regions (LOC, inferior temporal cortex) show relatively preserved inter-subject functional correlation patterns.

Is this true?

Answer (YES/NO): NO